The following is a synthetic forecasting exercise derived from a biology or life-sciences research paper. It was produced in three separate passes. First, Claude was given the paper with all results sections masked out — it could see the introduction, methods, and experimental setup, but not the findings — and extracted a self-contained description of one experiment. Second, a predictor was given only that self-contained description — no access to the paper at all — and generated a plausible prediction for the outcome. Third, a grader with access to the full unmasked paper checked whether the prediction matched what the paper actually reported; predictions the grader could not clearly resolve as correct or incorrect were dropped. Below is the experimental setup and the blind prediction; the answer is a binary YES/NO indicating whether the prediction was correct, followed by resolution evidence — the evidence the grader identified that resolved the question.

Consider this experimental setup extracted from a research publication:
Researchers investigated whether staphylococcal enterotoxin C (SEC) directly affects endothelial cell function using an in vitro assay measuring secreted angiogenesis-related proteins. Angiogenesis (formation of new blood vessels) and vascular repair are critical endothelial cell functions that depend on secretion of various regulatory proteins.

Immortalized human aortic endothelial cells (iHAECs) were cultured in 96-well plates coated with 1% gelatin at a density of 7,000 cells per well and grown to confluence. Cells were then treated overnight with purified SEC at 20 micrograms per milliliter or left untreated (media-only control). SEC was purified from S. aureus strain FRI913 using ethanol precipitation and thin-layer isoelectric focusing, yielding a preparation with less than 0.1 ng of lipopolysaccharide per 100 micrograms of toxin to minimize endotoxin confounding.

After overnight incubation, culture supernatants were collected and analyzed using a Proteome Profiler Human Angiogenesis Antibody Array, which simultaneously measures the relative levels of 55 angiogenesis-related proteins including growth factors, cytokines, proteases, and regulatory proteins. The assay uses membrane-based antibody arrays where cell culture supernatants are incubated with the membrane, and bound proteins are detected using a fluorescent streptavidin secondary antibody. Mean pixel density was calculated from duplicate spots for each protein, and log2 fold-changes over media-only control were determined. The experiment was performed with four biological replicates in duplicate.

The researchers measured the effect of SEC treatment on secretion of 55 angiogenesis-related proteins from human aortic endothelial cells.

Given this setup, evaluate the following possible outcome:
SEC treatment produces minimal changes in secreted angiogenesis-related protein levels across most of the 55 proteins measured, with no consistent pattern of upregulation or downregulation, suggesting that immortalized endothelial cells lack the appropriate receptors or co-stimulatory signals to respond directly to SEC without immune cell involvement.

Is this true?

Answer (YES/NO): NO